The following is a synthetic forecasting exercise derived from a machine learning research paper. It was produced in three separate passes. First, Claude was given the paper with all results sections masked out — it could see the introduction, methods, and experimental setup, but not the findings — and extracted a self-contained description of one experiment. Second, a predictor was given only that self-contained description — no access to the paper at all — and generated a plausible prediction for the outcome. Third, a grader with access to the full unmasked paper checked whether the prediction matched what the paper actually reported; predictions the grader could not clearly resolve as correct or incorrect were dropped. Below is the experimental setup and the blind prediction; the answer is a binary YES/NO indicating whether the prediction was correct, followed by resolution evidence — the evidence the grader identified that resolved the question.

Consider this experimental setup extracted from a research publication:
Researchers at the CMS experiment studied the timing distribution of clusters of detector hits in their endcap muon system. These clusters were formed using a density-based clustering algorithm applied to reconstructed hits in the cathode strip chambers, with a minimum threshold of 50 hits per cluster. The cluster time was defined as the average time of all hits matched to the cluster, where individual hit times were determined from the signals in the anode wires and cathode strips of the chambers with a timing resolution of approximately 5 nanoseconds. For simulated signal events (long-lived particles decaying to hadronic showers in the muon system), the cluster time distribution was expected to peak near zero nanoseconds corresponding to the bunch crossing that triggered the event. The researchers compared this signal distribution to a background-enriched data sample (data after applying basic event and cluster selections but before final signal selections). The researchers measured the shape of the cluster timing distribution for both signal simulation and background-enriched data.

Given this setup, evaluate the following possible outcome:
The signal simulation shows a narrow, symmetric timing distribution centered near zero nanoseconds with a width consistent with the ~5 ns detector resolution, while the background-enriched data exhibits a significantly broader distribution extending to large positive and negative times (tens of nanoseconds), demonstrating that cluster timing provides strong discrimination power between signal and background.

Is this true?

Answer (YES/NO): NO